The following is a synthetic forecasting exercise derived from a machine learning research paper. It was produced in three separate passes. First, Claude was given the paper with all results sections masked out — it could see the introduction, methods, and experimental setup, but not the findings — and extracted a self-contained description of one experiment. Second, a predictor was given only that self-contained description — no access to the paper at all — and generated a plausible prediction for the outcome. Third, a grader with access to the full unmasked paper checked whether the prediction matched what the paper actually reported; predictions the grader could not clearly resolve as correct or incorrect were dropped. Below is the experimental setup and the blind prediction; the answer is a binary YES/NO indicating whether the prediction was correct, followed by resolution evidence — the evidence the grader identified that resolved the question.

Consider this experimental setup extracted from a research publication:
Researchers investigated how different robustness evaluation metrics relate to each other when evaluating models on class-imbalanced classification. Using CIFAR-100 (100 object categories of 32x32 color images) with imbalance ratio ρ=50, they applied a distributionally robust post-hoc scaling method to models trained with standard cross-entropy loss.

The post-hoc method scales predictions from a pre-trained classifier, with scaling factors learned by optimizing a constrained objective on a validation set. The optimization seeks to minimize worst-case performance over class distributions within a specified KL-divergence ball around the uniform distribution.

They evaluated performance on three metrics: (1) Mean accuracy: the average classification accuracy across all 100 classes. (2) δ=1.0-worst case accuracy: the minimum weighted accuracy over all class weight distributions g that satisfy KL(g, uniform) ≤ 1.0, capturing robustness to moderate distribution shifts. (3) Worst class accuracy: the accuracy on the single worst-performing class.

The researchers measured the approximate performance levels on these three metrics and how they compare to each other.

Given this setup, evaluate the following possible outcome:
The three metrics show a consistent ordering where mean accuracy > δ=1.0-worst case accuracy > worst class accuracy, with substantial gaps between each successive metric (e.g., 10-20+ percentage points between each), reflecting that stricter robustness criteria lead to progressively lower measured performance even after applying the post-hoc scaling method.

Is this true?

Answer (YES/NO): YES